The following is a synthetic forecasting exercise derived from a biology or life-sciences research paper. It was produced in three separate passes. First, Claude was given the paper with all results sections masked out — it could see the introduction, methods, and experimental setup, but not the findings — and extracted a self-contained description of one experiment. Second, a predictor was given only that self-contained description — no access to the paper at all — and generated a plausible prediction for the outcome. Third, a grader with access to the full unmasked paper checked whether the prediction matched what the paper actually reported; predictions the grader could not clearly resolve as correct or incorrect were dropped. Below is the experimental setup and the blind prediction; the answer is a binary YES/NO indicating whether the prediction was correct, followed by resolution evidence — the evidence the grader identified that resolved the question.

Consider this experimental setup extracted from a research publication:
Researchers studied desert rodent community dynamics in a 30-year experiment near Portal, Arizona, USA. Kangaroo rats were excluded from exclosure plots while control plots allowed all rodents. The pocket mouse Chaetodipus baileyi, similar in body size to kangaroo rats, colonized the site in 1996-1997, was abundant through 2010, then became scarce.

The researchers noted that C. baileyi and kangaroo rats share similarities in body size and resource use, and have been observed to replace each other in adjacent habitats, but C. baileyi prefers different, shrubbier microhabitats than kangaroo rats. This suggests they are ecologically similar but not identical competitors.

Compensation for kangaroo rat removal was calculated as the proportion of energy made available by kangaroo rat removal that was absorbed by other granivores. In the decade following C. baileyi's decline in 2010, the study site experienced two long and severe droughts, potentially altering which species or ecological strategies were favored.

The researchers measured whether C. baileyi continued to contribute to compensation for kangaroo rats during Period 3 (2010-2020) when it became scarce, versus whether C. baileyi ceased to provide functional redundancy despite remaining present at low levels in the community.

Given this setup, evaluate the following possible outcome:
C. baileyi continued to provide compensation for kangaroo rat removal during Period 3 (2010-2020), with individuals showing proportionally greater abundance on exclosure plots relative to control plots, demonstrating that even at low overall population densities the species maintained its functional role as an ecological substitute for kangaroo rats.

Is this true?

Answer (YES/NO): NO